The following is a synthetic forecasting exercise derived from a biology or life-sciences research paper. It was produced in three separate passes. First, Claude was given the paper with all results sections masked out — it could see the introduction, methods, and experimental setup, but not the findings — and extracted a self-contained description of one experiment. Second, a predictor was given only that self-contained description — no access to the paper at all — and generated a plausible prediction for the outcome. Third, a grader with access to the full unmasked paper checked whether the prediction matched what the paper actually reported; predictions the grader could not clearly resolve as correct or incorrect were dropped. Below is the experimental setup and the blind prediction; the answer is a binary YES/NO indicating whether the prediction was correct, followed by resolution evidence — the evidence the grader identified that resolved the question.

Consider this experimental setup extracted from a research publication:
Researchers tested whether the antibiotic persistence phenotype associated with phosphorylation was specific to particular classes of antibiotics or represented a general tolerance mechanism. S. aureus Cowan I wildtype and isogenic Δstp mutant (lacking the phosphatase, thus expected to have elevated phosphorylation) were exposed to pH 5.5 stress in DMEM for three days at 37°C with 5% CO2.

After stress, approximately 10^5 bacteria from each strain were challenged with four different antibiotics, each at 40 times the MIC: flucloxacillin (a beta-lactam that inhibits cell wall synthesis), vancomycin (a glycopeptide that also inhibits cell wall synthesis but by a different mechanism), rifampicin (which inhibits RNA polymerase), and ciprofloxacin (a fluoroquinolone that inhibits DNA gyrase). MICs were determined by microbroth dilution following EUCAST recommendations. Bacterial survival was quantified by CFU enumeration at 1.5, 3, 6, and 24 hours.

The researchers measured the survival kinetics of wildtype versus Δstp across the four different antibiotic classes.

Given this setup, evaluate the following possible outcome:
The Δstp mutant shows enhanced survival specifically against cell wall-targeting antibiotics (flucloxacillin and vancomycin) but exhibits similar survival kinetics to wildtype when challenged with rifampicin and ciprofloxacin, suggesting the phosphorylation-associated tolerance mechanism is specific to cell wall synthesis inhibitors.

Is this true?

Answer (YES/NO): NO